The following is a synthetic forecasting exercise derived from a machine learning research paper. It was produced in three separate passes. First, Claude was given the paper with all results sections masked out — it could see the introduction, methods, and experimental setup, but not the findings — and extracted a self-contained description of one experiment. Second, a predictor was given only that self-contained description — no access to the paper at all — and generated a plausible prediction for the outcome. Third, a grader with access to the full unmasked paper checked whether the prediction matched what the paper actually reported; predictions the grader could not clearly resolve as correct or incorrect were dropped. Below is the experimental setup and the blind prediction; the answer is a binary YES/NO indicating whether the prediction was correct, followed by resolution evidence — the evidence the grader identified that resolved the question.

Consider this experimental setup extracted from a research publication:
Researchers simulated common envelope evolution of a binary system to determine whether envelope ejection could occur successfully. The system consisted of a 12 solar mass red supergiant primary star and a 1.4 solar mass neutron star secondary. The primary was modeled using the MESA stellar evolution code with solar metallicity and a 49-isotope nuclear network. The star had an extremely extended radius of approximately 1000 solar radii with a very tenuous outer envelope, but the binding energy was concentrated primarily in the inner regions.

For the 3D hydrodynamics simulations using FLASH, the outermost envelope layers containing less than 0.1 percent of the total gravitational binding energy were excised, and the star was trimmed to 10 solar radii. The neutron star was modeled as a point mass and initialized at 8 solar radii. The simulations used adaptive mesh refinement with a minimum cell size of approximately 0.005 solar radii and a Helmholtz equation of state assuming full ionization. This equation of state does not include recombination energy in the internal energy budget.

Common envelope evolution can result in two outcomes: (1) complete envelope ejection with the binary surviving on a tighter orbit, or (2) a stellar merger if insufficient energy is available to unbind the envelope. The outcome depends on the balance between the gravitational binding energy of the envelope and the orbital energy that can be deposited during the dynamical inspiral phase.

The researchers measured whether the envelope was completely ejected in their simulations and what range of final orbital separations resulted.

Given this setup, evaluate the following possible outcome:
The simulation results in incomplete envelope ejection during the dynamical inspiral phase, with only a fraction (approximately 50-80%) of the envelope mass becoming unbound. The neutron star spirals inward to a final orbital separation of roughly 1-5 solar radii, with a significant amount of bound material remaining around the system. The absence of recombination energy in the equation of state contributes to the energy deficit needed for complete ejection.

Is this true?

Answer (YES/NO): NO